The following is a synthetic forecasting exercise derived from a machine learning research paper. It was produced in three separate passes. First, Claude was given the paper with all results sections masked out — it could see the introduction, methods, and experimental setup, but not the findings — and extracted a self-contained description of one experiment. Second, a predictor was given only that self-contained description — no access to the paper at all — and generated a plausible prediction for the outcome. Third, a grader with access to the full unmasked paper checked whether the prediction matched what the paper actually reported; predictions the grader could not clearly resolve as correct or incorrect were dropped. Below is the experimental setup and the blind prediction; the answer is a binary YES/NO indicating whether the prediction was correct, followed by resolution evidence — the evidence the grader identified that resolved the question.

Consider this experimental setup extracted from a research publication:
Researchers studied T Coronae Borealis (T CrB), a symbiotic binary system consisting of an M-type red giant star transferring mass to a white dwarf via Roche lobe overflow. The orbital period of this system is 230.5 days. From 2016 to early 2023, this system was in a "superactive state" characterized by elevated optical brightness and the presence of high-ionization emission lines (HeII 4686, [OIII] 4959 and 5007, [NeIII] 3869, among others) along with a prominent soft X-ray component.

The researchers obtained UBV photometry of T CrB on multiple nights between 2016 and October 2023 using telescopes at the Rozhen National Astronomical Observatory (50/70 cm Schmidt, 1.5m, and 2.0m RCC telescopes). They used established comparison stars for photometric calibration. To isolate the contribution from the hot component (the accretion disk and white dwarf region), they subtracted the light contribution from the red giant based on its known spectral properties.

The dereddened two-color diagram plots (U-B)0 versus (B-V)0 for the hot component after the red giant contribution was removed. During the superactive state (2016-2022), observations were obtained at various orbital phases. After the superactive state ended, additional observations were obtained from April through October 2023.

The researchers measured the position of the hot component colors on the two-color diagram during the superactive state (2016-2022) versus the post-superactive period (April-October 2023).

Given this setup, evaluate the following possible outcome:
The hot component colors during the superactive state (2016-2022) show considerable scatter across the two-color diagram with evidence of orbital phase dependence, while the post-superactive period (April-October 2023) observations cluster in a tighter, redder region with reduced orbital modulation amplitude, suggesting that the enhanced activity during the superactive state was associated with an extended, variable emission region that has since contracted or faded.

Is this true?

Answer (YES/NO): NO